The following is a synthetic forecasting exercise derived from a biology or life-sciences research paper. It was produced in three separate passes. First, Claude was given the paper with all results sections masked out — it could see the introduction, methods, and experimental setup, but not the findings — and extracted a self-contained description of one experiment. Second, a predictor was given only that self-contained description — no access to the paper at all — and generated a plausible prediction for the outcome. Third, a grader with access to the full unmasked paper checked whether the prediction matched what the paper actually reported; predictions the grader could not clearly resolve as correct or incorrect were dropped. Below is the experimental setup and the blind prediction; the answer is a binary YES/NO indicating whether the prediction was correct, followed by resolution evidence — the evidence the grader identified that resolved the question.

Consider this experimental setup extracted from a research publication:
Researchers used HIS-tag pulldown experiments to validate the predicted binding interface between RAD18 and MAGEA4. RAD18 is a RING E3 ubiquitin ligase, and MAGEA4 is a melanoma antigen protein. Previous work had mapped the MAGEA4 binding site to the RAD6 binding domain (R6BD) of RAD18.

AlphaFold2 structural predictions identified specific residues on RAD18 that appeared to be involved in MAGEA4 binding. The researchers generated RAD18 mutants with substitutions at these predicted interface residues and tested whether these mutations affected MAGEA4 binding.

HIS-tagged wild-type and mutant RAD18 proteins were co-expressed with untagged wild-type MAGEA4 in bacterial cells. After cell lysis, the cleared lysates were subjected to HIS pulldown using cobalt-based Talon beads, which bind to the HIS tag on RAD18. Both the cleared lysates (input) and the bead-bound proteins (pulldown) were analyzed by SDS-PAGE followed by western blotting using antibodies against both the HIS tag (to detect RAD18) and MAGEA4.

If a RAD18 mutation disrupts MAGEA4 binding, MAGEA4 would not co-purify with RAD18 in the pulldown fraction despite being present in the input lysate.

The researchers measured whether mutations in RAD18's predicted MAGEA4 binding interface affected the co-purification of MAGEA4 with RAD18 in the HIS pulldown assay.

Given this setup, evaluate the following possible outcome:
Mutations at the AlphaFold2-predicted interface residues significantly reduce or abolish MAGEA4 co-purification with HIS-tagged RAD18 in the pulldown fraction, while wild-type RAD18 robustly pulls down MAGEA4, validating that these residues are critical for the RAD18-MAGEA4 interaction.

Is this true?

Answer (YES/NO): YES